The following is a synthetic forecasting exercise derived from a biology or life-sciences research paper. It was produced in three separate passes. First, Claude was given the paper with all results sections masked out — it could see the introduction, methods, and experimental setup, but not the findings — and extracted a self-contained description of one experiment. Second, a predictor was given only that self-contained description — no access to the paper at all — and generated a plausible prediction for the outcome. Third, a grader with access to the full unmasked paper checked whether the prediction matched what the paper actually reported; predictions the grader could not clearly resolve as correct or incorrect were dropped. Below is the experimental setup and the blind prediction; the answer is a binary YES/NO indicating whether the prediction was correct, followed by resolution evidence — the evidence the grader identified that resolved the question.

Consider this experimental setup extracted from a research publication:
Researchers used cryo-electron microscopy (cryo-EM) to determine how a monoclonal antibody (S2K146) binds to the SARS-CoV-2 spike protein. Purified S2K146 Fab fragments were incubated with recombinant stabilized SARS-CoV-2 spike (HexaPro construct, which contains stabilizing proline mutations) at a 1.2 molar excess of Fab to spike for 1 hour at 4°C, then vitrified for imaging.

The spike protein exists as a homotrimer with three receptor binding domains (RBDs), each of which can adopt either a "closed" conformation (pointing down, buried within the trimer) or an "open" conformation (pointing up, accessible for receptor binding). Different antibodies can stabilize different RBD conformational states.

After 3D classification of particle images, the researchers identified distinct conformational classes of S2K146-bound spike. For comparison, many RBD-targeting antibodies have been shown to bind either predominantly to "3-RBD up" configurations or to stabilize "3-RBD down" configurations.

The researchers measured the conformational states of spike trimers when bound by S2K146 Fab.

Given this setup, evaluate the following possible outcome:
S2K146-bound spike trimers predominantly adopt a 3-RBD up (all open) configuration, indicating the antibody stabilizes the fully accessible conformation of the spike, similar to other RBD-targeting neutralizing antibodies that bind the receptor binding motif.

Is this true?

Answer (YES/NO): NO